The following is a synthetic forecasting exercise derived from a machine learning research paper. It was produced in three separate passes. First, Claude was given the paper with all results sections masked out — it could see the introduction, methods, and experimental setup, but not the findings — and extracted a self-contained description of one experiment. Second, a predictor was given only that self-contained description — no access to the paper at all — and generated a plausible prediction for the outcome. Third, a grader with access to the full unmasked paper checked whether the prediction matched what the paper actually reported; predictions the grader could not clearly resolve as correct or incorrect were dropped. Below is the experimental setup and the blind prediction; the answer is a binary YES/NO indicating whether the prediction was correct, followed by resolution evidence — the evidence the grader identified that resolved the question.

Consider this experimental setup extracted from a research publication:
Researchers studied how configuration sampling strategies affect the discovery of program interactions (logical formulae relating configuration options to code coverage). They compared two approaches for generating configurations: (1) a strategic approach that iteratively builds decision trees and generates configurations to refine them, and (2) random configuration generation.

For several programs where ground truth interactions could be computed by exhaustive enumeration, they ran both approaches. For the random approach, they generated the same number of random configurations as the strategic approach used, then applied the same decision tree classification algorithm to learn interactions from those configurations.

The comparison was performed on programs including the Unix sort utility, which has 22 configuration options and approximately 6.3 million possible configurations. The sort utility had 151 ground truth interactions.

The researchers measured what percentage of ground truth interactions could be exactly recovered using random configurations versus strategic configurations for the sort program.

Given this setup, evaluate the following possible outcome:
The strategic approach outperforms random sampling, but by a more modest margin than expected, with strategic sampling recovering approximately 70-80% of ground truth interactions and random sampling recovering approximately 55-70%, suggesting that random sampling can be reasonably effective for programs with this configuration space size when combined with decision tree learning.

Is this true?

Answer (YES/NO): NO